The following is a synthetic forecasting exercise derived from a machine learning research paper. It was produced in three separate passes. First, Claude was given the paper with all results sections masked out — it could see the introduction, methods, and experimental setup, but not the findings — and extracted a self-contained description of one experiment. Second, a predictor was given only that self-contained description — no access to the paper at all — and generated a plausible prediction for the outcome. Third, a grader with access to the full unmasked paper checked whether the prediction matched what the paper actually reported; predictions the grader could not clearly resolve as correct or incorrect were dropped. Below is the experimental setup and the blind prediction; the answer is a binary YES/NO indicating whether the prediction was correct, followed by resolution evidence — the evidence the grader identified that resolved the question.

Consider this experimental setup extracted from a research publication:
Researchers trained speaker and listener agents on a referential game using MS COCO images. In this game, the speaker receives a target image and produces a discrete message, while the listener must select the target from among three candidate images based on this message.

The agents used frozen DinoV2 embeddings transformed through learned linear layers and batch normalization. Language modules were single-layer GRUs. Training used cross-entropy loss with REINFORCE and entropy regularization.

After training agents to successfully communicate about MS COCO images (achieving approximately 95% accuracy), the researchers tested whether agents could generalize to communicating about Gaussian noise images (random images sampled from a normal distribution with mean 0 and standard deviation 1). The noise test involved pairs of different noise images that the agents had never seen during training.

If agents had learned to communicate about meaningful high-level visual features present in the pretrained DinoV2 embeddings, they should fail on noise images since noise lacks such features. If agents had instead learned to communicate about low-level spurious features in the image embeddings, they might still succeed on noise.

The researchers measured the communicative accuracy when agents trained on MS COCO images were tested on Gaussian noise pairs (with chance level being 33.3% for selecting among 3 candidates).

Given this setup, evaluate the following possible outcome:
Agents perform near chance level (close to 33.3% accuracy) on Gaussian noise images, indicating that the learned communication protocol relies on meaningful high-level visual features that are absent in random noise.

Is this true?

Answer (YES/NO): NO